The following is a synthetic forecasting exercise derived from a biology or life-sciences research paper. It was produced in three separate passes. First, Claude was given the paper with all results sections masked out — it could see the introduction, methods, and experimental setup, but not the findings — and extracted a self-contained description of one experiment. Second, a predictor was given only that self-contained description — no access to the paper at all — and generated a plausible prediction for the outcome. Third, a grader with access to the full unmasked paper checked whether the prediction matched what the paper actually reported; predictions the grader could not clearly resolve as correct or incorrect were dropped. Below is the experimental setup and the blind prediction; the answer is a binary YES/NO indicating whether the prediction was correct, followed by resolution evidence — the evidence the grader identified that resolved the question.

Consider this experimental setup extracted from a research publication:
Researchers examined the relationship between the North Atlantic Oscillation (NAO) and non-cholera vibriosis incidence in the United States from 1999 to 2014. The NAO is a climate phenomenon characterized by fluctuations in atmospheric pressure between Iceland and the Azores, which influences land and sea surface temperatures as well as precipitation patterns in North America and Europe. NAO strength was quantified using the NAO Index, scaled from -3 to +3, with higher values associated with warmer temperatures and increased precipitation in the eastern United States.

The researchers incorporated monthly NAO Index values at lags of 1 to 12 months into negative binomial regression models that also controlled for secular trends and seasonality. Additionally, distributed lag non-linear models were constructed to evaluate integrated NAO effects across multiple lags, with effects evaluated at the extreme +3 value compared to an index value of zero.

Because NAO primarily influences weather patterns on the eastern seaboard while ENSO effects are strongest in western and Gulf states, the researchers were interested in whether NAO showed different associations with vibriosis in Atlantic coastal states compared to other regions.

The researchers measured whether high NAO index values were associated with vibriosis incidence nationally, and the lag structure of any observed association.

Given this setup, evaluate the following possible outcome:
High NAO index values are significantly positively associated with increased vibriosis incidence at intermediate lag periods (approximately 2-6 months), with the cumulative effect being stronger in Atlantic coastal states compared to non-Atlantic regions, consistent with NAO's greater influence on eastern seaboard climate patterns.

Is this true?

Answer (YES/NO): NO